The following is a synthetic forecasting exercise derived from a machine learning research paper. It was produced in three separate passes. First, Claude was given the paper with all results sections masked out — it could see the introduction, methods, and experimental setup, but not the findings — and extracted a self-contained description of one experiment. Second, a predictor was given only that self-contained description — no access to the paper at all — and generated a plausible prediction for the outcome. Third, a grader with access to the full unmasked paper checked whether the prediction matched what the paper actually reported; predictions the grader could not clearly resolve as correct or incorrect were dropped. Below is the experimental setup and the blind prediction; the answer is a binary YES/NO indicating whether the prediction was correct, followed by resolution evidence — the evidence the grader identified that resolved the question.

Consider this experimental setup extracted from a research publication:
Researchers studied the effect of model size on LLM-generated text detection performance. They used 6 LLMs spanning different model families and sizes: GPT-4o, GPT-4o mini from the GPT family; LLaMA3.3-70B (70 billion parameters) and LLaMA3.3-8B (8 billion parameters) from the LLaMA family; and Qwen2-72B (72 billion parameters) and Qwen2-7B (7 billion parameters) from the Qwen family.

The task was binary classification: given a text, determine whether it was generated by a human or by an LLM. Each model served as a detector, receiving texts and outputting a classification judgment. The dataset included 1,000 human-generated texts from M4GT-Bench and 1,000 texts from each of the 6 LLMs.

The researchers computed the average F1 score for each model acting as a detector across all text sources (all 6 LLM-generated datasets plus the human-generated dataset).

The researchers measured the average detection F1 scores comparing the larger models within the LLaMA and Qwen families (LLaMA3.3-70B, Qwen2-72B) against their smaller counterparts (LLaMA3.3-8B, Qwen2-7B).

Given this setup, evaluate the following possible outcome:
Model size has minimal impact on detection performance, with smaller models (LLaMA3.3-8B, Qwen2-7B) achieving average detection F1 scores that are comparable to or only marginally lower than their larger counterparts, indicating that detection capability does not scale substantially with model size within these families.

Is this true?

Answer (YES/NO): NO